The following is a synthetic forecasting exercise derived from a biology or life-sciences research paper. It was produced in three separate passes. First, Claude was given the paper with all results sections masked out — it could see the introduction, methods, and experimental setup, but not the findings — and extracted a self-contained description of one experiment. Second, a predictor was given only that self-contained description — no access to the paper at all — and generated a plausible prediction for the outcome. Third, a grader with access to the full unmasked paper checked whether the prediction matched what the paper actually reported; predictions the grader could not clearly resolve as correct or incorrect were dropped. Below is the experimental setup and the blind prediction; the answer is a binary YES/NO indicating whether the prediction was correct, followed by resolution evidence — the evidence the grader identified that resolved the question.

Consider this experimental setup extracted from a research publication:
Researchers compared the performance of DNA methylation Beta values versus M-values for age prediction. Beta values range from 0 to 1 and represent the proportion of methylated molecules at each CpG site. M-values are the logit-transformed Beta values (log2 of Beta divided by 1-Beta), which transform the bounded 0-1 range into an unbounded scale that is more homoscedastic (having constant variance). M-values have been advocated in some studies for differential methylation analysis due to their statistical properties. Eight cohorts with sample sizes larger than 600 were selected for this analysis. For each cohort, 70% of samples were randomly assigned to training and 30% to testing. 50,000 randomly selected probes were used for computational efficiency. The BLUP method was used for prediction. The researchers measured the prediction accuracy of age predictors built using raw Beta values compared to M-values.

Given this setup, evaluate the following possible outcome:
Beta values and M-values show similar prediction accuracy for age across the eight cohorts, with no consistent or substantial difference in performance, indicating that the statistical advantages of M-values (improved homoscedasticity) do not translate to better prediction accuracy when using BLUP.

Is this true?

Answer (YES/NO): YES